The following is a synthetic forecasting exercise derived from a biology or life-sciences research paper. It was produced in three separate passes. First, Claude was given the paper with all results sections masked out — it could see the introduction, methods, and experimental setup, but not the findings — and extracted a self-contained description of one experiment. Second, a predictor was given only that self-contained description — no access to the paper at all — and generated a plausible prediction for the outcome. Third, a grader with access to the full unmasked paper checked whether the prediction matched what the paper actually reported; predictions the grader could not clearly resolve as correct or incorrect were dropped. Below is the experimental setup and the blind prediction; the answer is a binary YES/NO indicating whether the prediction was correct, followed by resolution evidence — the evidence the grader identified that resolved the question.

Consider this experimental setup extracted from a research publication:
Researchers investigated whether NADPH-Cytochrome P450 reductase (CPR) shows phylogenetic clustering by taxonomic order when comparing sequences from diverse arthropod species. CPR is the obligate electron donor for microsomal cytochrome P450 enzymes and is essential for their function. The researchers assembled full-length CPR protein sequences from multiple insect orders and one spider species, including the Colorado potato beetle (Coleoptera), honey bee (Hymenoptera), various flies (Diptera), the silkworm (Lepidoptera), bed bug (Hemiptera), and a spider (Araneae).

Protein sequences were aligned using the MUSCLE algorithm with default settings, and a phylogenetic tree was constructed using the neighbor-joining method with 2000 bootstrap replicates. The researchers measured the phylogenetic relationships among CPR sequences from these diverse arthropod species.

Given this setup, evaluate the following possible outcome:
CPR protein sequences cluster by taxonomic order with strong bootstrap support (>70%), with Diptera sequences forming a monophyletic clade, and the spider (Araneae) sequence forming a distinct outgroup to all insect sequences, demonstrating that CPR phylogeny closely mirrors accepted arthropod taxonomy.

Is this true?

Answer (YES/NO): NO